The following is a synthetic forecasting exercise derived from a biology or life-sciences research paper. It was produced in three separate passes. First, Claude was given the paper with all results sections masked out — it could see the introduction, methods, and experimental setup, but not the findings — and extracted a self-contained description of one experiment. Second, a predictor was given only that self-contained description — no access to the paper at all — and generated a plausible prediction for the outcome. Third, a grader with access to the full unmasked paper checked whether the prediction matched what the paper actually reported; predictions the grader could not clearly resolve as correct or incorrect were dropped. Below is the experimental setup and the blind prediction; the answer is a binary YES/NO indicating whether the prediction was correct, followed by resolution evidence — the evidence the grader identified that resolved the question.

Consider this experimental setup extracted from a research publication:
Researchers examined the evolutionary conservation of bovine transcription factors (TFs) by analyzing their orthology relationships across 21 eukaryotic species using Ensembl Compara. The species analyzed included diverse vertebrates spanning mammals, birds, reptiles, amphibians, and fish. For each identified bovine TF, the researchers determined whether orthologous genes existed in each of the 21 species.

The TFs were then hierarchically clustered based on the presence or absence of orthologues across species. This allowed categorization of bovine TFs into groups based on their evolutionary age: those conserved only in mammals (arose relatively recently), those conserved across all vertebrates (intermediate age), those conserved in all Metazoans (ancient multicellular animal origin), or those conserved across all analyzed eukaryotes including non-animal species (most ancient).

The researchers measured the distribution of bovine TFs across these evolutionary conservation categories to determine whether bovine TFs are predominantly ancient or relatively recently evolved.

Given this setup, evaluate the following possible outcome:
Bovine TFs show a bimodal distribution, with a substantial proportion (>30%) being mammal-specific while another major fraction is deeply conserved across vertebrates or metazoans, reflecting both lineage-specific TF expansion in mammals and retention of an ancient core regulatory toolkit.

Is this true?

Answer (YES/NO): NO